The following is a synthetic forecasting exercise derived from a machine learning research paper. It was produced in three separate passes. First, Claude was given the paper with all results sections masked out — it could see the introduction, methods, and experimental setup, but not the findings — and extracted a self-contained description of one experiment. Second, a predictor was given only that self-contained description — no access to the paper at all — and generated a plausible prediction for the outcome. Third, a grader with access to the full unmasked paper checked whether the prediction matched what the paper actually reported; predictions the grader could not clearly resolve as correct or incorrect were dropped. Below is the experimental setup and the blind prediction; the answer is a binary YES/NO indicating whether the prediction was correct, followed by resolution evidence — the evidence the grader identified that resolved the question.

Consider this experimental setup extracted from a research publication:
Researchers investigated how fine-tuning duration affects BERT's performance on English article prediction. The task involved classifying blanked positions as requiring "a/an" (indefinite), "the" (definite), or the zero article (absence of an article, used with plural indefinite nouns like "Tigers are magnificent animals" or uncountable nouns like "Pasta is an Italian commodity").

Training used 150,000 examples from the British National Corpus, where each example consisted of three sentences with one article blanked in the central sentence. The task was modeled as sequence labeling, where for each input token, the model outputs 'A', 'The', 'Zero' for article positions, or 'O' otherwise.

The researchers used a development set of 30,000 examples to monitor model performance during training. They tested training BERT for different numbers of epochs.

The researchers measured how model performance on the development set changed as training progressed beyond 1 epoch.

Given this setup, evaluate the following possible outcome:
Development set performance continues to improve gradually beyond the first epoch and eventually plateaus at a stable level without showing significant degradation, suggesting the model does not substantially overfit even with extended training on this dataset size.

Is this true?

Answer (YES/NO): NO